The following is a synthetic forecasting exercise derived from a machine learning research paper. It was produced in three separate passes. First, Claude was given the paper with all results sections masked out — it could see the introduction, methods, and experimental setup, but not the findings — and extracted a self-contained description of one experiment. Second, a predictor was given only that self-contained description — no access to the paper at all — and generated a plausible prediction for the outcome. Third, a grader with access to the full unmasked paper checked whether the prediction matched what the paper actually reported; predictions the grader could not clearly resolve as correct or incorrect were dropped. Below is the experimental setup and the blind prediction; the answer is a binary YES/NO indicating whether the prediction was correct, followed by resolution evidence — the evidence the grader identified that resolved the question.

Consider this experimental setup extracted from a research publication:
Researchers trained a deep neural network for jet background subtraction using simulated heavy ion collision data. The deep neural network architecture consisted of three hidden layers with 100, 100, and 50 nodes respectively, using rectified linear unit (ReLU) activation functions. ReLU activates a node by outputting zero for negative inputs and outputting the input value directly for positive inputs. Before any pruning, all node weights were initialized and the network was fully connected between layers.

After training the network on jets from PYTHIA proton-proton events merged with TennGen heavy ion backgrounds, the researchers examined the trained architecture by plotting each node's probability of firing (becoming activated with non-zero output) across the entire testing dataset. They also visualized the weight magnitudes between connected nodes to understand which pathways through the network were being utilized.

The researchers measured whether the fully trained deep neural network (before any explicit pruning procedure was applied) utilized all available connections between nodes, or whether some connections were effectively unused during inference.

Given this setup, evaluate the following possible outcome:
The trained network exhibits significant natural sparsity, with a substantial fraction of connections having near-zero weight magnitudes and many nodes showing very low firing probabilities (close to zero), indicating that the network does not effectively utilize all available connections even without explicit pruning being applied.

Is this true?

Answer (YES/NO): YES